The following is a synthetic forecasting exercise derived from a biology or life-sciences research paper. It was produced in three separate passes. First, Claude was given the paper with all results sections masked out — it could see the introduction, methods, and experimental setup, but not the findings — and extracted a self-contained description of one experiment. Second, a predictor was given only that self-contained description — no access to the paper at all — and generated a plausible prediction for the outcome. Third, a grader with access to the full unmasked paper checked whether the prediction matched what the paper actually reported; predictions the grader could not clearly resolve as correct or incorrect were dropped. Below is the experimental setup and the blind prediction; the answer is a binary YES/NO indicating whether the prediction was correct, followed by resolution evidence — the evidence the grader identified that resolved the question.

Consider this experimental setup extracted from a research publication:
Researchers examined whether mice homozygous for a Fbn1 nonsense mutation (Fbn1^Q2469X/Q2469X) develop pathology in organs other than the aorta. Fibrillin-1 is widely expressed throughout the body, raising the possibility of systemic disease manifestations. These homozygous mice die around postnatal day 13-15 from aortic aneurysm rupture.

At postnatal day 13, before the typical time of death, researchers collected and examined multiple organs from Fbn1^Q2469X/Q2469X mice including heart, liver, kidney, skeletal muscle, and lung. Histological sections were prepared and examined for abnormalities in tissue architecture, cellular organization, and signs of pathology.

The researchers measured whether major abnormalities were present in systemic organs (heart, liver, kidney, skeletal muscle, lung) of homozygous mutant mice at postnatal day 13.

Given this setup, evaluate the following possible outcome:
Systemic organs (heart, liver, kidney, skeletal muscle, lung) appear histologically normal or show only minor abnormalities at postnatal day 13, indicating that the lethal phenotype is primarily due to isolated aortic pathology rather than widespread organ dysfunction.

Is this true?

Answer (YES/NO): YES